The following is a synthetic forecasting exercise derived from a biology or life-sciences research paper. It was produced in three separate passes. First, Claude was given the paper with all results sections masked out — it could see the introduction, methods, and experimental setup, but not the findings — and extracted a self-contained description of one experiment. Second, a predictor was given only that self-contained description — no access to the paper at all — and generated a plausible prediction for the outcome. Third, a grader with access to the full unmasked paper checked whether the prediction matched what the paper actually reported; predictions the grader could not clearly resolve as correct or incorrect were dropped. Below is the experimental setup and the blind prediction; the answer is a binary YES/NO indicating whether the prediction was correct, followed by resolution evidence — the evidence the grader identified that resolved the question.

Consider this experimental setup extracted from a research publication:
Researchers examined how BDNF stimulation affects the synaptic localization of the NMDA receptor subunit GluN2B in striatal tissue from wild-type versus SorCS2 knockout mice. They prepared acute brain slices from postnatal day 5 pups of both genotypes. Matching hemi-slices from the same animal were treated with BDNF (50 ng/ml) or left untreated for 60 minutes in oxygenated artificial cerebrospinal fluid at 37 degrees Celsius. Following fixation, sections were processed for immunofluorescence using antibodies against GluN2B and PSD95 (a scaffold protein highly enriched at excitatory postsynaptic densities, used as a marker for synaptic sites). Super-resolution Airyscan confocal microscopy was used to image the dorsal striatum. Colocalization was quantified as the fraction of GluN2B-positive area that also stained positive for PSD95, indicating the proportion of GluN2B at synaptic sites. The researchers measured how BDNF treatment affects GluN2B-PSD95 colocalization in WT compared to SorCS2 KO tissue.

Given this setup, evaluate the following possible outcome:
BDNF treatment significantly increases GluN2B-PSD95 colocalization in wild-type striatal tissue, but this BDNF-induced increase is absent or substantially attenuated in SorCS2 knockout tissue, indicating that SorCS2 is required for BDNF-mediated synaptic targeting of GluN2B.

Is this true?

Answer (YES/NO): YES